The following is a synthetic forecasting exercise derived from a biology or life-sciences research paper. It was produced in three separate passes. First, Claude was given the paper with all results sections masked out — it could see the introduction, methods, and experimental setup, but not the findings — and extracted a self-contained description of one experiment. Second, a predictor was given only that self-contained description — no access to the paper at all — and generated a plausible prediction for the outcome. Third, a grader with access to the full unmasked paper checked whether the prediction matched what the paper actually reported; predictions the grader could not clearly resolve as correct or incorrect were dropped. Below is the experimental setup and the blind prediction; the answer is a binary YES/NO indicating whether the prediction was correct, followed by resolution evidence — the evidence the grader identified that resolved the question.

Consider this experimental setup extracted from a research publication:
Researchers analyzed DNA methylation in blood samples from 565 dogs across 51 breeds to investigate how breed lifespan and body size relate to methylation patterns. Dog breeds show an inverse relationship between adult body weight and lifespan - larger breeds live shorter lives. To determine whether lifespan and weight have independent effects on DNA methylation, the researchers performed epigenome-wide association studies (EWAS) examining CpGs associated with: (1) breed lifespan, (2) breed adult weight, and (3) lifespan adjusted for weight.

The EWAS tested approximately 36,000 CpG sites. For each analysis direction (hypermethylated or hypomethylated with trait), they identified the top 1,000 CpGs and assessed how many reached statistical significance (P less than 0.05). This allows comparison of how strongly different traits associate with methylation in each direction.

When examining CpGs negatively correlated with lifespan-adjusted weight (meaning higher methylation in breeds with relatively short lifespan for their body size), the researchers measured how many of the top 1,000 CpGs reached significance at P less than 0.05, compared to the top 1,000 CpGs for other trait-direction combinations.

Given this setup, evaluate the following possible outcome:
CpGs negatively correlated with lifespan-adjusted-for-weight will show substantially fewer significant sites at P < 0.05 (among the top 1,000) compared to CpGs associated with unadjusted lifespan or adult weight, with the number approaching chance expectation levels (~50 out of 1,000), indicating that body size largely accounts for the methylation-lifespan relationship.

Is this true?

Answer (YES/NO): NO